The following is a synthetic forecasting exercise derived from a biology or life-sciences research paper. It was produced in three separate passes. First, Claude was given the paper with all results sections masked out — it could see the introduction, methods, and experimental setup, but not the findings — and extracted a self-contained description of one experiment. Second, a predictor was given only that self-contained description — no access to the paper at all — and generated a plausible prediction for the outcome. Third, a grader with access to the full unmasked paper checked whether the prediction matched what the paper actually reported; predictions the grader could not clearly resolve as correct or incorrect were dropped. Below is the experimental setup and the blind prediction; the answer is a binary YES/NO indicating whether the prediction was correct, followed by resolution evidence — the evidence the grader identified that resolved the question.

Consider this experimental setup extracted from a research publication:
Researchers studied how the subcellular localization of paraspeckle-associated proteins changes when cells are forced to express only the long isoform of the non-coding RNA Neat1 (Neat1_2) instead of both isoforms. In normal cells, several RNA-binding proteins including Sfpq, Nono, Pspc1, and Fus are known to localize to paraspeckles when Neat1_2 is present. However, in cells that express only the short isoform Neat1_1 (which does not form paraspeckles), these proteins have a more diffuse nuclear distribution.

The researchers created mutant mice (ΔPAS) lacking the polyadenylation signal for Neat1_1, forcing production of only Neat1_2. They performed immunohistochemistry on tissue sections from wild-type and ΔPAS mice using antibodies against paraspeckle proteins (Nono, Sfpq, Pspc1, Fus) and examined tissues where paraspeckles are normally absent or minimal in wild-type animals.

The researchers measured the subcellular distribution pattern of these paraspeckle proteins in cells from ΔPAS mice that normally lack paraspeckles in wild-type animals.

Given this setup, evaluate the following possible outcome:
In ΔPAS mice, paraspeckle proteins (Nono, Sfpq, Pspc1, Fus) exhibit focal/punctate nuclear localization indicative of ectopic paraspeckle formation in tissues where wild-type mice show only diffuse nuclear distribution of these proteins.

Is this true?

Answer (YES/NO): YES